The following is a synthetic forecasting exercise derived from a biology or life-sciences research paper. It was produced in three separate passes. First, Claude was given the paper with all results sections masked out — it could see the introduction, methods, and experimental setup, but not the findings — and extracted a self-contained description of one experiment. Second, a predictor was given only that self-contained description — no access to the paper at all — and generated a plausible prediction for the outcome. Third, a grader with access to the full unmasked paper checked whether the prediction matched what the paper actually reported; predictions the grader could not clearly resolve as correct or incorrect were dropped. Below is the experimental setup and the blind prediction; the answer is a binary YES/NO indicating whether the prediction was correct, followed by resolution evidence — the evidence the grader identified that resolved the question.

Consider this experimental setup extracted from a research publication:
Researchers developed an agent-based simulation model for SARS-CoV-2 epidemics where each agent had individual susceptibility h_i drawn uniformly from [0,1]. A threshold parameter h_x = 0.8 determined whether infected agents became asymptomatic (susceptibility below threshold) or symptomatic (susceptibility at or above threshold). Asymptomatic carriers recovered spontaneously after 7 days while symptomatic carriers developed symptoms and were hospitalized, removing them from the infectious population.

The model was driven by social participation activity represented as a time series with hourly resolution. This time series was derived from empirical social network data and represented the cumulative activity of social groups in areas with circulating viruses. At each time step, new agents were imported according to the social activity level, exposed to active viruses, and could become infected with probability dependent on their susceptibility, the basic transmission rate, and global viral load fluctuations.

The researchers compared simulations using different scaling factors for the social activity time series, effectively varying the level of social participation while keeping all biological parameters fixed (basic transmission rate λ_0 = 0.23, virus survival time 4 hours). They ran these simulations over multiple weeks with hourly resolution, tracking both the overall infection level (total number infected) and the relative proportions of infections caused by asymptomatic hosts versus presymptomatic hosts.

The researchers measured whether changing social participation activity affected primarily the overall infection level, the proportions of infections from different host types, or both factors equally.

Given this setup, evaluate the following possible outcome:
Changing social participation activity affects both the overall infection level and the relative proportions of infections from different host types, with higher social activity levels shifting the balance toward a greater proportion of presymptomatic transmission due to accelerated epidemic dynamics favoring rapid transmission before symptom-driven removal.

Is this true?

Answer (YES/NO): NO